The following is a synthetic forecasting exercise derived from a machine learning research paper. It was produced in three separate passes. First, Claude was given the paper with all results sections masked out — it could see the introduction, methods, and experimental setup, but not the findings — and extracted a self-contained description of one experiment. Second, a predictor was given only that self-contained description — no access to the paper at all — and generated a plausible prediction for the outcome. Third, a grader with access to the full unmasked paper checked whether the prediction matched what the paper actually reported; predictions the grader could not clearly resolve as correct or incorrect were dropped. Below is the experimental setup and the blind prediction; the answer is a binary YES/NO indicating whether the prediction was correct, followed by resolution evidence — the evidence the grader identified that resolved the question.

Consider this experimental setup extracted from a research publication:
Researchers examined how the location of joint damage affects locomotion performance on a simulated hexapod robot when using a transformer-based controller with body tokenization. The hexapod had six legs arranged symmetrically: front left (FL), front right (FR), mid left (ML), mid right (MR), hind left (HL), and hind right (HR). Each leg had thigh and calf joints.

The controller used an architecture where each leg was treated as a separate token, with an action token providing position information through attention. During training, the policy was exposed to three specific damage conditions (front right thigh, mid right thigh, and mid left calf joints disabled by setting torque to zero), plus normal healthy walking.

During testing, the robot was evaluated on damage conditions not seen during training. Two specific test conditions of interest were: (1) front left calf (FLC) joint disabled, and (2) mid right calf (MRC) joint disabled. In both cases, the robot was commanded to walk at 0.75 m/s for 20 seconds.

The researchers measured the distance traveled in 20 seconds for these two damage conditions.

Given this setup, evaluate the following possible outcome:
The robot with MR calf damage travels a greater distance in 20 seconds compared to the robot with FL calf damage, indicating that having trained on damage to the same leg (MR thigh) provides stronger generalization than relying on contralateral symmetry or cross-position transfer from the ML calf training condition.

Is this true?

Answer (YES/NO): YES